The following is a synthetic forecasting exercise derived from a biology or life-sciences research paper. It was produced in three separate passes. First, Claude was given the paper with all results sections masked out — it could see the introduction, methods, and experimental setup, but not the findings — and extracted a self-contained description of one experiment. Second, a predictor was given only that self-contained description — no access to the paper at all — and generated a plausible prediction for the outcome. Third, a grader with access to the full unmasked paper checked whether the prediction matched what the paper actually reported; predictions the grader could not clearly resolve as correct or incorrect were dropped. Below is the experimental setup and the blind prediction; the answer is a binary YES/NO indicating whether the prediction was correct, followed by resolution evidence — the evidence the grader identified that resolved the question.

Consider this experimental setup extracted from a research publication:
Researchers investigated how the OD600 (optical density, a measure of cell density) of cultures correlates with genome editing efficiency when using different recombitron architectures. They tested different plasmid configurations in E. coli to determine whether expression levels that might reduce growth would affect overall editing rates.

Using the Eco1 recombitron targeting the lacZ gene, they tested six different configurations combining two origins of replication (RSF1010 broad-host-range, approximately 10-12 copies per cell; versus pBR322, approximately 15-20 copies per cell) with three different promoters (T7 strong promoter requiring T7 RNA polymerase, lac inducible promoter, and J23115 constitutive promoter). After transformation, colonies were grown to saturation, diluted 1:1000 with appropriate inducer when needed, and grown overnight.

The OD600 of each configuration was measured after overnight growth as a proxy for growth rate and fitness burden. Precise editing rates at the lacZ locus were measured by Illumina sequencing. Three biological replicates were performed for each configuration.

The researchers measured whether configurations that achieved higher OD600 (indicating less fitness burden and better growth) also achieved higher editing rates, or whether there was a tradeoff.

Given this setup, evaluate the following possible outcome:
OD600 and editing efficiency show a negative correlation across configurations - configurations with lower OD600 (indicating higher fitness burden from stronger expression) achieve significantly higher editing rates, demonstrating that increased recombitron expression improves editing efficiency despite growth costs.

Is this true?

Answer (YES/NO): NO